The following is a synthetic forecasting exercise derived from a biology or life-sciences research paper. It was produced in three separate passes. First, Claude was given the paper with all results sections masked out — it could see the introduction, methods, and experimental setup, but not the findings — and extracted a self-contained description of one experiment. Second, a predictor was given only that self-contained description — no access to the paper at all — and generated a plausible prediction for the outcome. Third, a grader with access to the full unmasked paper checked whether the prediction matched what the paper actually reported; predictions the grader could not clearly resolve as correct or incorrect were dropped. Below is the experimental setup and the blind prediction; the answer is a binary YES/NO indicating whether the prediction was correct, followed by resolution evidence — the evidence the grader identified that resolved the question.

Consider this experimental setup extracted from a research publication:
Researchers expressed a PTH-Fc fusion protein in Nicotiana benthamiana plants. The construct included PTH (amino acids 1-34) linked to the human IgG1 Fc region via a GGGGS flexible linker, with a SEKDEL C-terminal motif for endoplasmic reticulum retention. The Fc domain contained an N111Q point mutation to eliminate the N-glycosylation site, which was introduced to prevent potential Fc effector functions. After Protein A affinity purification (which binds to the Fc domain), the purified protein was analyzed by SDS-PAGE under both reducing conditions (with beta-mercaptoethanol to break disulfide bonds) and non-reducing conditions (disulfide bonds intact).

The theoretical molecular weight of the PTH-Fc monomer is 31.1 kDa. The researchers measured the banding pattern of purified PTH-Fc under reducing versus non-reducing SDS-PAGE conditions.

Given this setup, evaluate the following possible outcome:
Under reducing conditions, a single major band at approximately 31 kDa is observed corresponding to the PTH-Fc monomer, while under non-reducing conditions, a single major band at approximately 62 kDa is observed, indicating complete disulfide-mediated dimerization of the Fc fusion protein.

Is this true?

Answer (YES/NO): NO